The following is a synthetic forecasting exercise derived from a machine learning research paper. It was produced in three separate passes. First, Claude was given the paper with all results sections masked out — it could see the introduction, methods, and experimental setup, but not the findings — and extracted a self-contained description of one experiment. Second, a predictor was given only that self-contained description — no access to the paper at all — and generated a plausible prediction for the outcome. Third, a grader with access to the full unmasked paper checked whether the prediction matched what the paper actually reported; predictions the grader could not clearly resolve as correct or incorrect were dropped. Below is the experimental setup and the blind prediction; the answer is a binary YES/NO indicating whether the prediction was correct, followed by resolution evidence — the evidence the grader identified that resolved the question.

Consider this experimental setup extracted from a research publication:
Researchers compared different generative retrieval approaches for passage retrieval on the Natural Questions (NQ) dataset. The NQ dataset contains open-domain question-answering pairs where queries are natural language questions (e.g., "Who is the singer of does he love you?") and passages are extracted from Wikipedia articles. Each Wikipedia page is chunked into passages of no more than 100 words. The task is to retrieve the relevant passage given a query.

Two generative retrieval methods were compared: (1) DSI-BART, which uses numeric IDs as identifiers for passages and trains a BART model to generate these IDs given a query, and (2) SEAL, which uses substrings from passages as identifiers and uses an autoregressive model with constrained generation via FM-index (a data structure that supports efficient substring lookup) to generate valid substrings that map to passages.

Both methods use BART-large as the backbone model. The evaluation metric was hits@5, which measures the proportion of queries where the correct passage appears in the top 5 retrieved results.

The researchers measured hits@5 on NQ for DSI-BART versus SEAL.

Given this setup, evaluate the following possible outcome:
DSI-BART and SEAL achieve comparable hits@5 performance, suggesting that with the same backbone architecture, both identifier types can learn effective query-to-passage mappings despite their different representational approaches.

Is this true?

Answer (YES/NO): NO